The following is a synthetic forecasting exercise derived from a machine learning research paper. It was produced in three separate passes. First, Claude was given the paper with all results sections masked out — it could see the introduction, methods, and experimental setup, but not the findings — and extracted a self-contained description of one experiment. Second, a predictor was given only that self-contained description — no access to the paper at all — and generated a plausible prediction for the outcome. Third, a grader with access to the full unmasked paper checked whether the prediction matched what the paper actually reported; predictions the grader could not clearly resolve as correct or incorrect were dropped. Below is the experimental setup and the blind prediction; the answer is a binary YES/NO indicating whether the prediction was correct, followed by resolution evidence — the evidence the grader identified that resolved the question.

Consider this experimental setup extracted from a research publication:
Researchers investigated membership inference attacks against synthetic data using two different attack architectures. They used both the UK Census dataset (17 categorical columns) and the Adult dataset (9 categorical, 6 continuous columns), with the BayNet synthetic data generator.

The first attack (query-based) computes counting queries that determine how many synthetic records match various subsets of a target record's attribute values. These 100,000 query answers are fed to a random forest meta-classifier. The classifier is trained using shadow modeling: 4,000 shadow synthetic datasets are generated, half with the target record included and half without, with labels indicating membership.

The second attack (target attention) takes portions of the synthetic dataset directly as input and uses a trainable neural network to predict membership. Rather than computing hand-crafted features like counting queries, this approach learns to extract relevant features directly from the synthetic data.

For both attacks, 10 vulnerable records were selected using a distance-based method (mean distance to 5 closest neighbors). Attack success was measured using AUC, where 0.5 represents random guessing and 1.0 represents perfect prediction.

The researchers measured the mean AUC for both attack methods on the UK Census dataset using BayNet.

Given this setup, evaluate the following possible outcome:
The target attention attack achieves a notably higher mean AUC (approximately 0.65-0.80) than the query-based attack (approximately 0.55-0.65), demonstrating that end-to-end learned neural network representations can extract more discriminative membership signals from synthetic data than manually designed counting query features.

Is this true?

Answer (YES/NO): NO